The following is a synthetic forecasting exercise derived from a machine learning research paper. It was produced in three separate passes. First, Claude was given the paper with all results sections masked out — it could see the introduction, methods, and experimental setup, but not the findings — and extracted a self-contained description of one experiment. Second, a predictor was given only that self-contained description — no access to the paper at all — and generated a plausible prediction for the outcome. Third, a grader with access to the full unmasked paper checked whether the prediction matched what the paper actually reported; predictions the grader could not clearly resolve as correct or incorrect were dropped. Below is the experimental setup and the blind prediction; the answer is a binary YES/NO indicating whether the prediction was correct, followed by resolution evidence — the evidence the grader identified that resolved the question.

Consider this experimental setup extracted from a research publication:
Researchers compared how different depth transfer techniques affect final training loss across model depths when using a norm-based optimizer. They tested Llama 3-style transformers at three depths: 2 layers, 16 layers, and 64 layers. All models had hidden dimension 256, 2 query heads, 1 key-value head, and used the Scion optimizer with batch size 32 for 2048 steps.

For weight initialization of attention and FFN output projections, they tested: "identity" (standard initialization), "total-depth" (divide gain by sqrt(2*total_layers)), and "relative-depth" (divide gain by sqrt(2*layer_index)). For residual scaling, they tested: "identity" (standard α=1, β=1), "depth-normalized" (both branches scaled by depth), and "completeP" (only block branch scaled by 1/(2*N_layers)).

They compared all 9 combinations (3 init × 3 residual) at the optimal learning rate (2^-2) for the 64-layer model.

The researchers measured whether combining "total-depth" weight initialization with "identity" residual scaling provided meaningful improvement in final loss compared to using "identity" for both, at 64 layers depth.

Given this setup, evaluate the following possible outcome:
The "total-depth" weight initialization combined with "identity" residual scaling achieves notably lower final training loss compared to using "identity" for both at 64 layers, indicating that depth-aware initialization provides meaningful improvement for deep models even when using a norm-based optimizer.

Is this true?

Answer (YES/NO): NO